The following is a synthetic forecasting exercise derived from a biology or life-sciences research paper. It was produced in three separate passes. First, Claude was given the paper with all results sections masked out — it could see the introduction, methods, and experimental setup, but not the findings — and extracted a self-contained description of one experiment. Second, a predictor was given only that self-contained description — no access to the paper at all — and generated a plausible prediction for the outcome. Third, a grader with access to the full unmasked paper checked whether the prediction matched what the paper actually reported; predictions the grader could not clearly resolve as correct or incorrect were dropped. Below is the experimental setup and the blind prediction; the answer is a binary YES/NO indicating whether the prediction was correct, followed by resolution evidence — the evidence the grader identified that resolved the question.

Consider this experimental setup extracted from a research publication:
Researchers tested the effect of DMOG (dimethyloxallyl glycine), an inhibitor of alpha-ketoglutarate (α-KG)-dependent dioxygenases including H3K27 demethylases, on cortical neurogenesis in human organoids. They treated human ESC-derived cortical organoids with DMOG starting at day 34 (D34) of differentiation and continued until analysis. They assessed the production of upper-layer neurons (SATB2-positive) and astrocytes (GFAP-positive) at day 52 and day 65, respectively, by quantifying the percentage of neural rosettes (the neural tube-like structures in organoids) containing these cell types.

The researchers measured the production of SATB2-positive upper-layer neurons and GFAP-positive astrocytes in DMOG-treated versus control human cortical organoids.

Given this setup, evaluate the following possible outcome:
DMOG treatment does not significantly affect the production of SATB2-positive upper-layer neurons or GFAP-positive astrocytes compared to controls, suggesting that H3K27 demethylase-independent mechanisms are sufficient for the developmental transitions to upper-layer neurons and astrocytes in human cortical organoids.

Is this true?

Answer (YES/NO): NO